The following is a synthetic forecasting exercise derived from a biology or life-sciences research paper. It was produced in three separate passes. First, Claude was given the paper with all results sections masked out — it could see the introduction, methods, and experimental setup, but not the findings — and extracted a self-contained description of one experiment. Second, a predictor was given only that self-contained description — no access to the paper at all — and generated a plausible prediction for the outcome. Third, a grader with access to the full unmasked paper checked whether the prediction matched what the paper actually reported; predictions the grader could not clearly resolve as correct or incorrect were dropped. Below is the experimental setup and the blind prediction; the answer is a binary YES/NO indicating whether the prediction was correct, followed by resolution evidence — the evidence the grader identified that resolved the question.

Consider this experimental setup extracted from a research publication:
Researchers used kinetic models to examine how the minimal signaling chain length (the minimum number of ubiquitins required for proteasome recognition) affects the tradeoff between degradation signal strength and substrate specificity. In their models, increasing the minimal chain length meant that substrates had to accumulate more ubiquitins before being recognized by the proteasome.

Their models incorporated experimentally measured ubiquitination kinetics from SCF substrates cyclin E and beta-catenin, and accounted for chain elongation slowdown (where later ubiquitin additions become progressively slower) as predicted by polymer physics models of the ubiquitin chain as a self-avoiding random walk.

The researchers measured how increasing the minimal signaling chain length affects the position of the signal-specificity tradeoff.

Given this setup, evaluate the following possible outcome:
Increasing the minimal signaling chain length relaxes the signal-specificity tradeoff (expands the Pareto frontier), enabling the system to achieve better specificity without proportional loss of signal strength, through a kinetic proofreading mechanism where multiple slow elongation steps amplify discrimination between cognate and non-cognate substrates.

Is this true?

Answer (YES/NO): NO